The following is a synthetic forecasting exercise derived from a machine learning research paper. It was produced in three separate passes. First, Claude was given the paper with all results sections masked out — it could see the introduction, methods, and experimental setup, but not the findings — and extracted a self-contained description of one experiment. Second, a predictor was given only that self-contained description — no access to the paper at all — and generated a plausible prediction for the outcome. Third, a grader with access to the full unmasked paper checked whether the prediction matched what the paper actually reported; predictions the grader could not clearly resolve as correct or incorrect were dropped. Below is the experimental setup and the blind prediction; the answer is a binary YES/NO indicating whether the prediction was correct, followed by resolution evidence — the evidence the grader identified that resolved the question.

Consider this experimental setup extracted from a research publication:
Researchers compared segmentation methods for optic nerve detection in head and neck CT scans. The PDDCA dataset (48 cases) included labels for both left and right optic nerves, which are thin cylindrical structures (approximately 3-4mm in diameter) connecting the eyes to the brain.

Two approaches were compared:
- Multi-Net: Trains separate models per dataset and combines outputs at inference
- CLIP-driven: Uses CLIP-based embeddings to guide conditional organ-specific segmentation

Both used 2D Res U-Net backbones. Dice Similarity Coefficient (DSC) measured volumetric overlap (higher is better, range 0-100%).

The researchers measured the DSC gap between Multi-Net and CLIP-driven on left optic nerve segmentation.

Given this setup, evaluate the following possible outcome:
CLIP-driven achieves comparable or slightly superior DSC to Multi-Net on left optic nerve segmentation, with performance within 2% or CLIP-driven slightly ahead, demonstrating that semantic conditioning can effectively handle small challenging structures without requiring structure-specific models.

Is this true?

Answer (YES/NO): NO